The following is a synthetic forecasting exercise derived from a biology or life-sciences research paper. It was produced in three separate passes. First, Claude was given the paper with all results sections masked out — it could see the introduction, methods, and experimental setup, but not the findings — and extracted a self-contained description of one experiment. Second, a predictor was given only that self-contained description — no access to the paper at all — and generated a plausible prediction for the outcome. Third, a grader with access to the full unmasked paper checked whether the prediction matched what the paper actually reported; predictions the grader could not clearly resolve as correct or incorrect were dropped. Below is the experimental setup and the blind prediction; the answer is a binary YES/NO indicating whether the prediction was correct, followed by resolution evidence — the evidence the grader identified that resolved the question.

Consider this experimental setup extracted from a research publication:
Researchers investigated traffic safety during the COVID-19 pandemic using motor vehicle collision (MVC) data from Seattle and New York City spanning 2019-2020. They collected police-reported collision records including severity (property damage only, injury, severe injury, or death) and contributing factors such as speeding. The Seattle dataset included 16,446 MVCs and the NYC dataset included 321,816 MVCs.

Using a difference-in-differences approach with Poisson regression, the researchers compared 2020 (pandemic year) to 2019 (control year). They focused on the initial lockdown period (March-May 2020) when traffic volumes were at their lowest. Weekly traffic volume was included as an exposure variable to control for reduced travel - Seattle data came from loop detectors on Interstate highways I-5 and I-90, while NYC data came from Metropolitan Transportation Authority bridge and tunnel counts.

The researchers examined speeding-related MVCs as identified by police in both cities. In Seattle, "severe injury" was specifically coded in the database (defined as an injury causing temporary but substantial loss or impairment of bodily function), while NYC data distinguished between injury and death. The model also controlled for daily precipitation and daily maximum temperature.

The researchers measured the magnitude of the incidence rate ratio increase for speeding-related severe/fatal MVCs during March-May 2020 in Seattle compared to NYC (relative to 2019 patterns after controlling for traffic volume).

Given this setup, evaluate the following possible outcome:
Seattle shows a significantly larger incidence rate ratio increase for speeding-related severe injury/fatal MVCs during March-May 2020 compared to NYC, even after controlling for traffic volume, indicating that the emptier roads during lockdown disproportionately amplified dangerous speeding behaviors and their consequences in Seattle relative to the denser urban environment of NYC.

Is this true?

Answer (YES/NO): NO